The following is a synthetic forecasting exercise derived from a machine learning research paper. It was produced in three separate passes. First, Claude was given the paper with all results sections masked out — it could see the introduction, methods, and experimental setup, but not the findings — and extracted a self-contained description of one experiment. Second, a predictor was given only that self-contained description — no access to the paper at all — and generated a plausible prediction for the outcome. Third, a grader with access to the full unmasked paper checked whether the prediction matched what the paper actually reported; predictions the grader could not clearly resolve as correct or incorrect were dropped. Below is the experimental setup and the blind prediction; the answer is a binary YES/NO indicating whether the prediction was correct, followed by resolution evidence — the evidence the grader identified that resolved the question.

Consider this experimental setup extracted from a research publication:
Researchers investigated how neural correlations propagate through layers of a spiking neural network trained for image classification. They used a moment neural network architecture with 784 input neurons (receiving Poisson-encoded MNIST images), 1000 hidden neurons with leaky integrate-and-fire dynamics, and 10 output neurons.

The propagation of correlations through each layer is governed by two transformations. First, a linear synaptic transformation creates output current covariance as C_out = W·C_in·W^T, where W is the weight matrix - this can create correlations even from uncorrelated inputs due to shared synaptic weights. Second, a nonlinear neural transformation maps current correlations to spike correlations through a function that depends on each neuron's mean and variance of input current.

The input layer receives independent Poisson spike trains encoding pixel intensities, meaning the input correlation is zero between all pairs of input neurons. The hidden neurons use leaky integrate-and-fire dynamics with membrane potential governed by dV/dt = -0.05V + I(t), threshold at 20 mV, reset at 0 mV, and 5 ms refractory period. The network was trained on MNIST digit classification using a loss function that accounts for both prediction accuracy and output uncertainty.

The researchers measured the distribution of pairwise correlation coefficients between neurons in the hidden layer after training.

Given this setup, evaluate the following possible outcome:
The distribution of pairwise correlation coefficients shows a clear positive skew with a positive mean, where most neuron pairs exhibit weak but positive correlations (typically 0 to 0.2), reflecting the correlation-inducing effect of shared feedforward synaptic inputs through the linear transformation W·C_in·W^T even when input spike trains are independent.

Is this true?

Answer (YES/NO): NO